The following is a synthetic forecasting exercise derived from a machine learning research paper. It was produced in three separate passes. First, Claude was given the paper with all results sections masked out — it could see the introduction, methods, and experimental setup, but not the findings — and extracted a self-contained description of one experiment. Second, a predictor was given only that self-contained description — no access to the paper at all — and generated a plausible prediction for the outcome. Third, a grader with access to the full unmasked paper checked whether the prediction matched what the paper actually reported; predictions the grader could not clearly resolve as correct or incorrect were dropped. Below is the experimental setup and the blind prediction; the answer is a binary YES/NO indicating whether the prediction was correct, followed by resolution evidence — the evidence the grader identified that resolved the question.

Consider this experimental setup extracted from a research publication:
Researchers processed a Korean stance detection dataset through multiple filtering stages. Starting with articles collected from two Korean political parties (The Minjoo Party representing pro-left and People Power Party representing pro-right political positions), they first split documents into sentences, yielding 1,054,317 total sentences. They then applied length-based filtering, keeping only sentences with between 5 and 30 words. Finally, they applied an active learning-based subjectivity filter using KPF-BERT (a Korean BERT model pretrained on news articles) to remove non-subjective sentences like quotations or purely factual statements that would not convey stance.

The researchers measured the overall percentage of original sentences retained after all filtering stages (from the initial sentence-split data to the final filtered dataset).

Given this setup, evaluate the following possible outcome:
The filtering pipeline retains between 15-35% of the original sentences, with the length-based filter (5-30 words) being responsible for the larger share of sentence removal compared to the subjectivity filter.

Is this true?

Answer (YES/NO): NO